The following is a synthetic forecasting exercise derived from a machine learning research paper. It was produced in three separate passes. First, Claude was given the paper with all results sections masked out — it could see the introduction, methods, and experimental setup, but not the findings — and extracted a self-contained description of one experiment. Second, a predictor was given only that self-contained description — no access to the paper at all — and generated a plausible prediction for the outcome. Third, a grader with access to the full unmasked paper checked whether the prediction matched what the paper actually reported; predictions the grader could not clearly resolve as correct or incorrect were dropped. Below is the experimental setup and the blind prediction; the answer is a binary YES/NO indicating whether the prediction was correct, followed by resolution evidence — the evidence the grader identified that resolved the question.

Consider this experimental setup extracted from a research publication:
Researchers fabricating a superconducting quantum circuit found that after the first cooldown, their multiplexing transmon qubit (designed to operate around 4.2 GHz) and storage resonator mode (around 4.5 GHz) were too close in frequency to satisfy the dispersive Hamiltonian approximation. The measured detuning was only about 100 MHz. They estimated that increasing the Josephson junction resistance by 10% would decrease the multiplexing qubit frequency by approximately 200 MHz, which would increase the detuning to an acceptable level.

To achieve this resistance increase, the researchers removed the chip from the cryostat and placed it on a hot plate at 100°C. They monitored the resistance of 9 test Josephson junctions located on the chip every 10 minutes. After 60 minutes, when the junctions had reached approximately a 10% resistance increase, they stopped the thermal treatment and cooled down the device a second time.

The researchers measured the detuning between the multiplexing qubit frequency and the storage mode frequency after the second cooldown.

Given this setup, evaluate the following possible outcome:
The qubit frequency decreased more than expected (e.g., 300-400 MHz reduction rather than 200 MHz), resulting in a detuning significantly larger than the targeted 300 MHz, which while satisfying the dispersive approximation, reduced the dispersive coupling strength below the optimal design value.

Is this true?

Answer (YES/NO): NO